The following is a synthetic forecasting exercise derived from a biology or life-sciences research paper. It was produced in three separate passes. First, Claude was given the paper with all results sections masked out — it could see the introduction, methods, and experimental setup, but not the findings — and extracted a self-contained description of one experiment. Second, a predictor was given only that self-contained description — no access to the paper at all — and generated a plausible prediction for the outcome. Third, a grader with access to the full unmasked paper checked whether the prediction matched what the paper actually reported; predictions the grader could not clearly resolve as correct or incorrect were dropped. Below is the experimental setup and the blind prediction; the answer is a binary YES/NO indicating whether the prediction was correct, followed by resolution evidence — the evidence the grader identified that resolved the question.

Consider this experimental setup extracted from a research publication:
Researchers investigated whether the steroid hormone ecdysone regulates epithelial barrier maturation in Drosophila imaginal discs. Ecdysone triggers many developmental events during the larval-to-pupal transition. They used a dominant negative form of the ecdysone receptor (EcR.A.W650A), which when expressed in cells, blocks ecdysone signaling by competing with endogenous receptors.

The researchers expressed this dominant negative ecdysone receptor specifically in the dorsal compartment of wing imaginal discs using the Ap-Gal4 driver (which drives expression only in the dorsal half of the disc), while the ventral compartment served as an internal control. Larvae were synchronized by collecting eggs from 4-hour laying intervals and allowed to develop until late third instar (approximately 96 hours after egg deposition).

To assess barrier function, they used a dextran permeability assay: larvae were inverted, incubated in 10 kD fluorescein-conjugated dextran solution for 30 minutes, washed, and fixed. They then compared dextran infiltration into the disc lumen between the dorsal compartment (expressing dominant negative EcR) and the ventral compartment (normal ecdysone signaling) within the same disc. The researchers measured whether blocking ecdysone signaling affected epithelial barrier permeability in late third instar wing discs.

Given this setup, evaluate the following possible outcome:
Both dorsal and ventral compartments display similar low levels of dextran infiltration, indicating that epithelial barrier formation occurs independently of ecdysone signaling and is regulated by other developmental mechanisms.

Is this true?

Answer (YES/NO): NO